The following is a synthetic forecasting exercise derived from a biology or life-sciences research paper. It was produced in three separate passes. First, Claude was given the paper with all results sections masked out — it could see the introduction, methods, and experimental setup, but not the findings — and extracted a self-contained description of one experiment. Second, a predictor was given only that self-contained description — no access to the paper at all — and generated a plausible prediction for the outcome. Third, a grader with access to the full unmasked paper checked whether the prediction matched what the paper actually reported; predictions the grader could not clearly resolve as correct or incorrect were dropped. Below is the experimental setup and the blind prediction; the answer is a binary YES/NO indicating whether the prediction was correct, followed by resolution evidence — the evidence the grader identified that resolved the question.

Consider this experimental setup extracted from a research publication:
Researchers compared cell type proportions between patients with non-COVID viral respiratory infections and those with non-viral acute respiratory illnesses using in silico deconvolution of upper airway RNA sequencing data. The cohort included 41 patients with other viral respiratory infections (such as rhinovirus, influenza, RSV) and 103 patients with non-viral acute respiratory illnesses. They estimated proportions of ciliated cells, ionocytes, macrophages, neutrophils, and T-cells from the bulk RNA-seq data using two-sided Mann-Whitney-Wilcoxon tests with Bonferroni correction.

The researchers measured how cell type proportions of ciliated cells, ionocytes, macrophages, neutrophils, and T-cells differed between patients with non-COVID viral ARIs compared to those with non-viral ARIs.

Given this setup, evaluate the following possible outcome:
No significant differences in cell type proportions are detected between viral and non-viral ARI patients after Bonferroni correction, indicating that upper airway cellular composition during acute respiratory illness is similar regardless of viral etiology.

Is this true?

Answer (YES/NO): NO